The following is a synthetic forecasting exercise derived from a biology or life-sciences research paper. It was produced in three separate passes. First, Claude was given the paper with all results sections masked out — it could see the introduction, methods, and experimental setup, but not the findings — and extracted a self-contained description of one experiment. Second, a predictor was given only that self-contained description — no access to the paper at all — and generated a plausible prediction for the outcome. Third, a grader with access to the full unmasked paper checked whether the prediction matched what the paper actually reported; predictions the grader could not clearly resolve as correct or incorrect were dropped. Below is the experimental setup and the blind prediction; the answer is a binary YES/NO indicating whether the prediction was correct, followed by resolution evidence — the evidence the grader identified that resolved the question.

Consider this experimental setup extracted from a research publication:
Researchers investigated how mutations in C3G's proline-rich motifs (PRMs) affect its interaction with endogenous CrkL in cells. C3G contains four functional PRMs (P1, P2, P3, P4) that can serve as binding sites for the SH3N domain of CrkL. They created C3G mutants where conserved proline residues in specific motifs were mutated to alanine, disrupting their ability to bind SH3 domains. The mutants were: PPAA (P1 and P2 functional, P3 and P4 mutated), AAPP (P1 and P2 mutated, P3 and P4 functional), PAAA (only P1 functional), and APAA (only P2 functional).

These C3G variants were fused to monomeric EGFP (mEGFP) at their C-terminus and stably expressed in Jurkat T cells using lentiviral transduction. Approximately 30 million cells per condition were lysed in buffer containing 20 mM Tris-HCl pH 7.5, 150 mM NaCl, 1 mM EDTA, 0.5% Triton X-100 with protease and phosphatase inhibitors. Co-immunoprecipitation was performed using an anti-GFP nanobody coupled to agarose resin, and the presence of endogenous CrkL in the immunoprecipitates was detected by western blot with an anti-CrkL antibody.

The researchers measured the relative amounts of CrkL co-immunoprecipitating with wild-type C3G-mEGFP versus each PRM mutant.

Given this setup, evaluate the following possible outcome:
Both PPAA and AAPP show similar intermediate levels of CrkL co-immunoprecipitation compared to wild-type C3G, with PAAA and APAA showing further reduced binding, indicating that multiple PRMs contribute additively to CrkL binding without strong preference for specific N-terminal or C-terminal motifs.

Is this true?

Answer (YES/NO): NO